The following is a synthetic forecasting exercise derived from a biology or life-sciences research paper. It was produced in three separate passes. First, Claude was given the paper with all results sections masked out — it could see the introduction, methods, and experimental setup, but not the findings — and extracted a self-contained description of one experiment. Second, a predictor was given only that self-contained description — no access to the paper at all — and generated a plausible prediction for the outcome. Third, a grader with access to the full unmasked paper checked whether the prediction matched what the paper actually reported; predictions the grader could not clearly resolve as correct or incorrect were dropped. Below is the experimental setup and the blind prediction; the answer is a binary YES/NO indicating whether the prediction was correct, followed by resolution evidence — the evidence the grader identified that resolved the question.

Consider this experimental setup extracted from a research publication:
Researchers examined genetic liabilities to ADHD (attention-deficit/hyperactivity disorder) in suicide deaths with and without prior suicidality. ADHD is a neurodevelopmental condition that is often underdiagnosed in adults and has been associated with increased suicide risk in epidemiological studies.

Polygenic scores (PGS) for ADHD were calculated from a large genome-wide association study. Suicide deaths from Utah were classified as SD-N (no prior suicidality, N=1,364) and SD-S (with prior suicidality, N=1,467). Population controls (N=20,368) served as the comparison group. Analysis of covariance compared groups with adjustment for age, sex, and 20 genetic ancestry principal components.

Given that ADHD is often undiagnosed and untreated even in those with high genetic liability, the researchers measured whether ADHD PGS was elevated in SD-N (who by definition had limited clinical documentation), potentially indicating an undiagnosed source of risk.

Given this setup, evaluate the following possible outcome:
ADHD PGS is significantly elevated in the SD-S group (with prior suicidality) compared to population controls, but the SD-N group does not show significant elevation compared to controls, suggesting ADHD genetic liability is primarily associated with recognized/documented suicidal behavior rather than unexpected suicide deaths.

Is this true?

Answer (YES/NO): NO